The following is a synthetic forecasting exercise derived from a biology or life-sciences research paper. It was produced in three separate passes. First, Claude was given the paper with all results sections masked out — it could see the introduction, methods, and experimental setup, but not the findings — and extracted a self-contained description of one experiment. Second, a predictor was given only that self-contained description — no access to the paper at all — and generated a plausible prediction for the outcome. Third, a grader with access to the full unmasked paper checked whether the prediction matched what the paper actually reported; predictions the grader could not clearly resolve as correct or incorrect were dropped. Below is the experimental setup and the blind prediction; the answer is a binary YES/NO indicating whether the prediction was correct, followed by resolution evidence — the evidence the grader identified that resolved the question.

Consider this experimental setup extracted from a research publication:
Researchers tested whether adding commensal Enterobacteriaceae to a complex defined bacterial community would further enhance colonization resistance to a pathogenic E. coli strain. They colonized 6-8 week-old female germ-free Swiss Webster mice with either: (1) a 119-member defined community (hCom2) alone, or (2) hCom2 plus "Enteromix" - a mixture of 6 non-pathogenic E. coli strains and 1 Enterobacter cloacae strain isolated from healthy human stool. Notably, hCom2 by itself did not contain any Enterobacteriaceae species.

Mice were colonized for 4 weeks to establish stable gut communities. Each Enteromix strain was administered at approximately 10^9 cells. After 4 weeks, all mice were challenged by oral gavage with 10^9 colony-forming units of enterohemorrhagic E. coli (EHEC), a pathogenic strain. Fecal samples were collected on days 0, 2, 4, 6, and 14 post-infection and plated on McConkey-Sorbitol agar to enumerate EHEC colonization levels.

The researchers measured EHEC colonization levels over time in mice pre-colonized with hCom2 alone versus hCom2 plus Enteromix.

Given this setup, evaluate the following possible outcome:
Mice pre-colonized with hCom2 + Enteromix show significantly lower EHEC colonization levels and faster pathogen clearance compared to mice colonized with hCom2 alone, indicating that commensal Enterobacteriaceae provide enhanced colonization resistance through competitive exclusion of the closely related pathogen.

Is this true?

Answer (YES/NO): NO